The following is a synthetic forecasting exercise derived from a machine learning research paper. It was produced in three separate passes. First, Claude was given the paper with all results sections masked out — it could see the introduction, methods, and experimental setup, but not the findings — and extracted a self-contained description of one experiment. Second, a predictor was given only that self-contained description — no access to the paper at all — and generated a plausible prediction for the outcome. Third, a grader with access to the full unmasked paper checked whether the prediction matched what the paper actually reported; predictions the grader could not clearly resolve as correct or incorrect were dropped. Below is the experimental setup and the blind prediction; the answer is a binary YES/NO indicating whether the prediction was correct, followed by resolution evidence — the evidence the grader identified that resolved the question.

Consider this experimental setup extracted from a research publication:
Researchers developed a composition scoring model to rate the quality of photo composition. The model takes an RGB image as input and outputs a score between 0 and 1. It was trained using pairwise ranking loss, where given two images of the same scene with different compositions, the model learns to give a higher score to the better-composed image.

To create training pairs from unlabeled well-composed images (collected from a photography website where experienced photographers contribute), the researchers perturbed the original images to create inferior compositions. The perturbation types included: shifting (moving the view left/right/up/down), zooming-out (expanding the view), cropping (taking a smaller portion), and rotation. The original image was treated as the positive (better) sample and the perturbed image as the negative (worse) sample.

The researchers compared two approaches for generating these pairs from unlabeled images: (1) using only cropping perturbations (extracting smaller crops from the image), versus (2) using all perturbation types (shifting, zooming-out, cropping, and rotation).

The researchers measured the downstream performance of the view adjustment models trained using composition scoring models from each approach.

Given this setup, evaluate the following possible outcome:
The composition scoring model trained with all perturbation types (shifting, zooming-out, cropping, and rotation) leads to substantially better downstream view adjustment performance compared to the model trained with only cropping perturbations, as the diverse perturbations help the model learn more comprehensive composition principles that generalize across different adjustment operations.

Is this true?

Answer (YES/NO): YES